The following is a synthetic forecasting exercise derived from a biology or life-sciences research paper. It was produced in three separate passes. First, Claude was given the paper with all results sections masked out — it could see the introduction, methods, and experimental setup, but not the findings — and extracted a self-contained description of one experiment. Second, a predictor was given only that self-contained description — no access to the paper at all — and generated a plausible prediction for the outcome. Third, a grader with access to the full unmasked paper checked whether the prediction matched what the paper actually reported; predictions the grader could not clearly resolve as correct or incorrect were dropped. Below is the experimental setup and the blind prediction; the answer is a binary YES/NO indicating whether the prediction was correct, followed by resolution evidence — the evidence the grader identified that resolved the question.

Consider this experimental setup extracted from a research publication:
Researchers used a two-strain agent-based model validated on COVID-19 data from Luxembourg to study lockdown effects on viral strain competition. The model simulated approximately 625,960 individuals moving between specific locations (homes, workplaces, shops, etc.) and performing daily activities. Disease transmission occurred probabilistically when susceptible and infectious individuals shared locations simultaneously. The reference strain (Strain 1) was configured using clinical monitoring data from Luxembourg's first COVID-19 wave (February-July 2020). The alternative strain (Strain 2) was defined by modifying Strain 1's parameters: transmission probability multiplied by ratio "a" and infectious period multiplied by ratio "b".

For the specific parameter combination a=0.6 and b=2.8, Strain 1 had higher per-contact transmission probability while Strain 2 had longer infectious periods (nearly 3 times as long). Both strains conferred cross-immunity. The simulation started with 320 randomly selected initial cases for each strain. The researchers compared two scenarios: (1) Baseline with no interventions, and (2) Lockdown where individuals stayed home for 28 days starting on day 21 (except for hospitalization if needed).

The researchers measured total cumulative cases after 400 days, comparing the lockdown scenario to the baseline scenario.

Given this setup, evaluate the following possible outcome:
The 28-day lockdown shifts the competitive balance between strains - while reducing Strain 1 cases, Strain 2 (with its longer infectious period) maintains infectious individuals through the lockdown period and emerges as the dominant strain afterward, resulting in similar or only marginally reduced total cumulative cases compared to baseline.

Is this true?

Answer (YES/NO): NO